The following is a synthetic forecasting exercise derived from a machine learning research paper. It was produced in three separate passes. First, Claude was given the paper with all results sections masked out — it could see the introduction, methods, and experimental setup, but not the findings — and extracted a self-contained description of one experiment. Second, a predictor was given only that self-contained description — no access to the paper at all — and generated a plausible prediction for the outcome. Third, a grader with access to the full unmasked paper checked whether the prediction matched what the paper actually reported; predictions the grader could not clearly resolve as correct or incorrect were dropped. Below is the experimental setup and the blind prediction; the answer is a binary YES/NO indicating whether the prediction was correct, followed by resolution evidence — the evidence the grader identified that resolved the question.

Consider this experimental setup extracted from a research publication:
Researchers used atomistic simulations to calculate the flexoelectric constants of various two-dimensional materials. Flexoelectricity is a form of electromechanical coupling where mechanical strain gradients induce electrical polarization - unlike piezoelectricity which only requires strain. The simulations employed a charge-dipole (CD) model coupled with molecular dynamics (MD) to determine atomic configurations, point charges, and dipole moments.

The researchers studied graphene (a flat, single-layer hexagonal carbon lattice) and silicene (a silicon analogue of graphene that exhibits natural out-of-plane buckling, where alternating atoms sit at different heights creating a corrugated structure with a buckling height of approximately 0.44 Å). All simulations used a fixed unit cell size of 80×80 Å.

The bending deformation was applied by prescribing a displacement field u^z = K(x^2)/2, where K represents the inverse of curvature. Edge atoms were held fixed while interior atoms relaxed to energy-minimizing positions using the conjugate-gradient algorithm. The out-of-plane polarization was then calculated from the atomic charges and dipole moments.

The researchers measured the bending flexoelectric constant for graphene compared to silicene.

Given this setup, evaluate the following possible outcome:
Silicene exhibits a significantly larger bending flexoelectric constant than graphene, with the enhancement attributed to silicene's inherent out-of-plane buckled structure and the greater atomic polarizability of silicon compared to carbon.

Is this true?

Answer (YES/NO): YES